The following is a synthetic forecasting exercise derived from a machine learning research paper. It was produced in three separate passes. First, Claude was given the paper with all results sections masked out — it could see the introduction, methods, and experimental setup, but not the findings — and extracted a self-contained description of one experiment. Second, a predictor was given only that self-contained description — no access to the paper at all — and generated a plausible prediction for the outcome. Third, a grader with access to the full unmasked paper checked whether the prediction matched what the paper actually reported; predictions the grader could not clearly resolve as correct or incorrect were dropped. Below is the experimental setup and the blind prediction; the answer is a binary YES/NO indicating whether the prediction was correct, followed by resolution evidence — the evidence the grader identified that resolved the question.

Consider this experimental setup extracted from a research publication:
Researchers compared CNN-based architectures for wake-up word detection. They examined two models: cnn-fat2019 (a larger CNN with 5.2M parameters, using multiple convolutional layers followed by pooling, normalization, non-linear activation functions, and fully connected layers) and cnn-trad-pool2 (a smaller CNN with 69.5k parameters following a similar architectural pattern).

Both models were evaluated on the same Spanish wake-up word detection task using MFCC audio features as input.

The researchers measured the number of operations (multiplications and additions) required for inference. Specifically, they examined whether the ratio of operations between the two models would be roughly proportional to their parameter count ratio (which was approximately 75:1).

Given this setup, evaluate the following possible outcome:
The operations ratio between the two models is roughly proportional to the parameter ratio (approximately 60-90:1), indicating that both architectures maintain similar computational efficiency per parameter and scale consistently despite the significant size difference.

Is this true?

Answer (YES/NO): NO